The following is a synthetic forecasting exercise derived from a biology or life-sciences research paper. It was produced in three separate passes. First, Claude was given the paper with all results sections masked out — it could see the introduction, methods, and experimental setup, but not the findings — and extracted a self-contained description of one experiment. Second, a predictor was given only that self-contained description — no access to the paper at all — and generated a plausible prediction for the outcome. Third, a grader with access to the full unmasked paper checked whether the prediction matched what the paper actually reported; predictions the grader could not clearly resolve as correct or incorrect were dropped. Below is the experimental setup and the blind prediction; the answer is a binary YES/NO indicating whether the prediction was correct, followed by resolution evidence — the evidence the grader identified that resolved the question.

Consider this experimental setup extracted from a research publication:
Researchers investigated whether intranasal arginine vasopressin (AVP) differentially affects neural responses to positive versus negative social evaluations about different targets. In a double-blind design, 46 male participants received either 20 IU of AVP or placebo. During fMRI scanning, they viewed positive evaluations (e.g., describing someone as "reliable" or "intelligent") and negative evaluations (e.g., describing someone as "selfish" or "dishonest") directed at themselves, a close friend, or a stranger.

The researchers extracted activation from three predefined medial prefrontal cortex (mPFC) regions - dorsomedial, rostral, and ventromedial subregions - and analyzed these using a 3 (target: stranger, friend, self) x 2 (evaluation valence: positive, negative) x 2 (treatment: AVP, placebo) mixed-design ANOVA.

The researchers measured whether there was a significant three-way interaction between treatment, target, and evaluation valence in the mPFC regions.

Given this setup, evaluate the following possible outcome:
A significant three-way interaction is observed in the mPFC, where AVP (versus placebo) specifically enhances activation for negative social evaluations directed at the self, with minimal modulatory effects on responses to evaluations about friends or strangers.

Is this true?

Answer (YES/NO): NO